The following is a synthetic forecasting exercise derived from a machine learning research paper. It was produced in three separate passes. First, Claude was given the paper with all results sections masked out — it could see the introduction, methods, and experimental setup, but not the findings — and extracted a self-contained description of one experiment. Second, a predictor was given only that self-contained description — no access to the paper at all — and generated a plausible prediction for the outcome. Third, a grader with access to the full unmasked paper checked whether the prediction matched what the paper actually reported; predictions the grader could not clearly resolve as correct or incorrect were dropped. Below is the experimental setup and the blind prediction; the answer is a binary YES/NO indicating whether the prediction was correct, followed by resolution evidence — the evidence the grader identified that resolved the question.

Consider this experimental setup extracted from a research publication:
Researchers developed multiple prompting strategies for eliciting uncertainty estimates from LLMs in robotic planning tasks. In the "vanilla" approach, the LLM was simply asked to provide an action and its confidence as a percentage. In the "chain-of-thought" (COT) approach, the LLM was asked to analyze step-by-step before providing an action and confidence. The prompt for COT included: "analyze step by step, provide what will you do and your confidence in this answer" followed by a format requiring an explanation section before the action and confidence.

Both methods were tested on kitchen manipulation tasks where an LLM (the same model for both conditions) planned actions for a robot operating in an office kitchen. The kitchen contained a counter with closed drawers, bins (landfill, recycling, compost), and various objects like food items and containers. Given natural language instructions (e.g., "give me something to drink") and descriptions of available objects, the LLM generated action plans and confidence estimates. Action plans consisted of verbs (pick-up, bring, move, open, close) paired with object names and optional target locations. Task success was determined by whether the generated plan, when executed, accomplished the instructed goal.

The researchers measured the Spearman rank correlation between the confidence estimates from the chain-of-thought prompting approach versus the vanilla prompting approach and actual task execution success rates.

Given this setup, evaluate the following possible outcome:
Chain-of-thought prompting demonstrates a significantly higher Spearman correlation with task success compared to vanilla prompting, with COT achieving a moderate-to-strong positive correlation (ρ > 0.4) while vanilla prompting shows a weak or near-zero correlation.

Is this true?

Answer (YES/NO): NO